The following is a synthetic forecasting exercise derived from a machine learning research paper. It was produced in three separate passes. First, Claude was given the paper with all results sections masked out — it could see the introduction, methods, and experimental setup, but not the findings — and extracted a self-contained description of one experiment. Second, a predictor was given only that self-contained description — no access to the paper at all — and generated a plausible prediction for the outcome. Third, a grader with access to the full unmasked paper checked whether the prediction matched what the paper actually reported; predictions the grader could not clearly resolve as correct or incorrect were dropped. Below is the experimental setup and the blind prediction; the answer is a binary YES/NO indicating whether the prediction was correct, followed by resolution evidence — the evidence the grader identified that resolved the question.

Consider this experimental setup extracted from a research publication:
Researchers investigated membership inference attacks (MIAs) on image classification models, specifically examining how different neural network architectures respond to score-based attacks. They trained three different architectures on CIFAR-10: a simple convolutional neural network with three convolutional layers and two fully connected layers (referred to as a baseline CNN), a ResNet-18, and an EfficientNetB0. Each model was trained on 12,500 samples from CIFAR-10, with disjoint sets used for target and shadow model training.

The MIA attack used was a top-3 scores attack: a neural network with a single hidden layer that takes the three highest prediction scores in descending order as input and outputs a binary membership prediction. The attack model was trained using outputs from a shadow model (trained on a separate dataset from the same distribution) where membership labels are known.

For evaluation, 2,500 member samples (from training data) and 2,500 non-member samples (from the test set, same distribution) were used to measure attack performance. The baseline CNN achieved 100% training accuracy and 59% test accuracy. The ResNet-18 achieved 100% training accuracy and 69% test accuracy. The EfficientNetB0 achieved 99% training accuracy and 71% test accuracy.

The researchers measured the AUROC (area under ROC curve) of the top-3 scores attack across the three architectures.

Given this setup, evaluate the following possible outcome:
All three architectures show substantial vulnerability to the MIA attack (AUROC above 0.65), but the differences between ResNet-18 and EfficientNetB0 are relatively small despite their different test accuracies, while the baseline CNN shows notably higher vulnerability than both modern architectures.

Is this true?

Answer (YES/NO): NO